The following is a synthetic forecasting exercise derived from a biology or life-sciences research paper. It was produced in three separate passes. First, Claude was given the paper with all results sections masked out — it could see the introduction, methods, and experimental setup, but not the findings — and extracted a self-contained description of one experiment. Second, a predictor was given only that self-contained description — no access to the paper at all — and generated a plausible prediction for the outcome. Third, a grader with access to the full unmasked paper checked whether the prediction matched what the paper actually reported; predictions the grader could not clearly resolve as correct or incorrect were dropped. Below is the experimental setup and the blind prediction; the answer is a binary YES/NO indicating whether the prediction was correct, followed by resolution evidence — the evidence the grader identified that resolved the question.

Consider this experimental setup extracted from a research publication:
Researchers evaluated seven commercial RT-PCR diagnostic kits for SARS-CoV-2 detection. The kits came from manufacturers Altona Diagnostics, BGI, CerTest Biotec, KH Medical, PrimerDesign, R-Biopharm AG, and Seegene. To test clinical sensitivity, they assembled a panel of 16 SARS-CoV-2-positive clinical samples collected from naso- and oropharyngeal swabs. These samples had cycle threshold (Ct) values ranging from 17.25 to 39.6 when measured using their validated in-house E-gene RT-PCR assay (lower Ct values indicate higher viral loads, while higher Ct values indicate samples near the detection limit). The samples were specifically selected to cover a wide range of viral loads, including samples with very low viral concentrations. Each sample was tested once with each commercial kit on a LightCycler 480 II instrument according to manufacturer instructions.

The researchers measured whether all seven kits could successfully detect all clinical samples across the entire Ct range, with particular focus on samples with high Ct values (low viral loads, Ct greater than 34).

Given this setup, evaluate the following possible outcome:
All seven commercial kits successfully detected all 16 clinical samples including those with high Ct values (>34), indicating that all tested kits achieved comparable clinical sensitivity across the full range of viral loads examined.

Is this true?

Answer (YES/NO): NO